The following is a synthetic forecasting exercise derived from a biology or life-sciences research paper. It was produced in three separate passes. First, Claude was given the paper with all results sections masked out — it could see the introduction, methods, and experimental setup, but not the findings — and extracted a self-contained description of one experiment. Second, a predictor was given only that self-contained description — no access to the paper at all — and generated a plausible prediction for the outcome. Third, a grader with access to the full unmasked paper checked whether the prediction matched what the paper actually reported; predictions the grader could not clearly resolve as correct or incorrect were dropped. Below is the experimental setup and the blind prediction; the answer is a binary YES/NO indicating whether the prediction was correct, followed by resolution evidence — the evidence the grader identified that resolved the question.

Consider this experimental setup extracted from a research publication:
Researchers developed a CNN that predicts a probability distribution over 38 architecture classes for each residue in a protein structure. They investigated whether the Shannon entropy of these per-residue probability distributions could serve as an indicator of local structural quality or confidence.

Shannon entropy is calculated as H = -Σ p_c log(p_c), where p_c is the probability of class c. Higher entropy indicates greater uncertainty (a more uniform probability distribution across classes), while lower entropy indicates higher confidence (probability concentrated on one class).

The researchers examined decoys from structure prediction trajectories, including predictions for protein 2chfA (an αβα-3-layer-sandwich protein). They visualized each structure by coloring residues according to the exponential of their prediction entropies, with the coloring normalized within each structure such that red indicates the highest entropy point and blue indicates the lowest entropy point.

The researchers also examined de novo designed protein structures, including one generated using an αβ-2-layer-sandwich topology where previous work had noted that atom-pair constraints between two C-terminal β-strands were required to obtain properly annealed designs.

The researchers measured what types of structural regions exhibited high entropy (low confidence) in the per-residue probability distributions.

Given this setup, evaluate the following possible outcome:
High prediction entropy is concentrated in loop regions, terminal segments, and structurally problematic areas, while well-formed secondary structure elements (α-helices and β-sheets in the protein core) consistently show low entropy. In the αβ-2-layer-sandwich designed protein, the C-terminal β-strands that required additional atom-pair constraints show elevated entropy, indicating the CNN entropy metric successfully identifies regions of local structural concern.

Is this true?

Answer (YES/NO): NO